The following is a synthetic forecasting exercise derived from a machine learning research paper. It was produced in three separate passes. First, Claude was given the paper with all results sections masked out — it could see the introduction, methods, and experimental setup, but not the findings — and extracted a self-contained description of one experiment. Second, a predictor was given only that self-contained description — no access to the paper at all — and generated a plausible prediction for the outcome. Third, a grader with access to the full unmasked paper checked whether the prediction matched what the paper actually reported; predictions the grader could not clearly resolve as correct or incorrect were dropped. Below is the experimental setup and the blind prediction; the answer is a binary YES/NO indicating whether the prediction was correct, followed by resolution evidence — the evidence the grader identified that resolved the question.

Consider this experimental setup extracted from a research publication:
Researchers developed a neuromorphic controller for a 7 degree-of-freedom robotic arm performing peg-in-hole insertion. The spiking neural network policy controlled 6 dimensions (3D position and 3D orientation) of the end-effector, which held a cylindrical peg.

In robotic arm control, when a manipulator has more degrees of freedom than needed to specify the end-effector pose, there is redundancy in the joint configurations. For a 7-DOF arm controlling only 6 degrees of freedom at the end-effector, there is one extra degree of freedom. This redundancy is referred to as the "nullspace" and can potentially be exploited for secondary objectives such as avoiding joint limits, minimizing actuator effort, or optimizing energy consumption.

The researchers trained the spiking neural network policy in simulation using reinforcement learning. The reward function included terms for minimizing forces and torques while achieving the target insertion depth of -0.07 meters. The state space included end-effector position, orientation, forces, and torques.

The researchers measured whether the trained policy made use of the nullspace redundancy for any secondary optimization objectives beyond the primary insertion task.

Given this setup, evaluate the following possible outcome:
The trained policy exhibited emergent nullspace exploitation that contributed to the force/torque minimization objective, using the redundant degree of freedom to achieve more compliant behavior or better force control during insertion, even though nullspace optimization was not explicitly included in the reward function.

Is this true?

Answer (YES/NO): NO